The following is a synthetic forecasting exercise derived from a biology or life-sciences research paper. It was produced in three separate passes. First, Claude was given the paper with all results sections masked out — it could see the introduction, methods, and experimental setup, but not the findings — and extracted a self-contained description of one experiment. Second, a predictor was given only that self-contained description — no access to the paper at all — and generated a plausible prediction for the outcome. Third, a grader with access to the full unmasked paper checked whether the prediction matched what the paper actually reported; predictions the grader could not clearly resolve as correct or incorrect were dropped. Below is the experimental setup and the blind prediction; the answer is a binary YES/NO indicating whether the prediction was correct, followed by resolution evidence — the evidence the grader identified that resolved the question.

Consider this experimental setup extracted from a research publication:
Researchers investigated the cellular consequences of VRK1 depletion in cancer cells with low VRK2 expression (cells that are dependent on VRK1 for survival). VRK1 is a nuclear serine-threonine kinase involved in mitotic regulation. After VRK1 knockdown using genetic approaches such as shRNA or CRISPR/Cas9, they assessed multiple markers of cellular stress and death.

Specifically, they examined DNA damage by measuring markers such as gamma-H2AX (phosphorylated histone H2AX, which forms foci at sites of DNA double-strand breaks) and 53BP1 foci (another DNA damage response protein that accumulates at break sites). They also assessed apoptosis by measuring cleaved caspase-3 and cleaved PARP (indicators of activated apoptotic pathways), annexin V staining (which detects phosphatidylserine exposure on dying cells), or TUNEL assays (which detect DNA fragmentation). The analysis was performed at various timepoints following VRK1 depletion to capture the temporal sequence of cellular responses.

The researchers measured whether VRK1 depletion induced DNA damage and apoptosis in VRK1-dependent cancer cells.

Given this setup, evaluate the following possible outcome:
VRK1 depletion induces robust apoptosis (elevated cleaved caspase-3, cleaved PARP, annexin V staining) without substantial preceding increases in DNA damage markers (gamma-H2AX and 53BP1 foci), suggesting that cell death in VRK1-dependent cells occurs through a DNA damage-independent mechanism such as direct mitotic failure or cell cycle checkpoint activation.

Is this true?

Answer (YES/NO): NO